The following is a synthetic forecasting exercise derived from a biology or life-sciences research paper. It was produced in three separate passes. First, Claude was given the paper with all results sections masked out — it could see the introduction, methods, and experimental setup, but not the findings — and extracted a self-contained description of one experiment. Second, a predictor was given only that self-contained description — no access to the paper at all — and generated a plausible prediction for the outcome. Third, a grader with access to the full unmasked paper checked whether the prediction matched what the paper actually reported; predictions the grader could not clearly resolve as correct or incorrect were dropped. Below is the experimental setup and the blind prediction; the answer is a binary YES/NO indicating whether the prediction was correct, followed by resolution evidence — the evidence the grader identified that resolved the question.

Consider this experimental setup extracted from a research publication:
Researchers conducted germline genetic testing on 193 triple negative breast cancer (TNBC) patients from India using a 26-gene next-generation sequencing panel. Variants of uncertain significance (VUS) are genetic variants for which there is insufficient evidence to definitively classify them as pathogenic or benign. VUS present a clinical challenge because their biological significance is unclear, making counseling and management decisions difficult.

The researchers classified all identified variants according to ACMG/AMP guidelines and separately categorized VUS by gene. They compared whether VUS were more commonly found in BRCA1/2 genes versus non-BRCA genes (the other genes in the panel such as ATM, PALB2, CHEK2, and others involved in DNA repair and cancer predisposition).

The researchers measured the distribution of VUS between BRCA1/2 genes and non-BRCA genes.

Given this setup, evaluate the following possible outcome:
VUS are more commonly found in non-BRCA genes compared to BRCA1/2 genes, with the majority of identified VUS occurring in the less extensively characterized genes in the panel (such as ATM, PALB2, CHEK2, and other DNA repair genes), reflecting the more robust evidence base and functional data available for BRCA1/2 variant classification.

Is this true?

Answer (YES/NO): YES